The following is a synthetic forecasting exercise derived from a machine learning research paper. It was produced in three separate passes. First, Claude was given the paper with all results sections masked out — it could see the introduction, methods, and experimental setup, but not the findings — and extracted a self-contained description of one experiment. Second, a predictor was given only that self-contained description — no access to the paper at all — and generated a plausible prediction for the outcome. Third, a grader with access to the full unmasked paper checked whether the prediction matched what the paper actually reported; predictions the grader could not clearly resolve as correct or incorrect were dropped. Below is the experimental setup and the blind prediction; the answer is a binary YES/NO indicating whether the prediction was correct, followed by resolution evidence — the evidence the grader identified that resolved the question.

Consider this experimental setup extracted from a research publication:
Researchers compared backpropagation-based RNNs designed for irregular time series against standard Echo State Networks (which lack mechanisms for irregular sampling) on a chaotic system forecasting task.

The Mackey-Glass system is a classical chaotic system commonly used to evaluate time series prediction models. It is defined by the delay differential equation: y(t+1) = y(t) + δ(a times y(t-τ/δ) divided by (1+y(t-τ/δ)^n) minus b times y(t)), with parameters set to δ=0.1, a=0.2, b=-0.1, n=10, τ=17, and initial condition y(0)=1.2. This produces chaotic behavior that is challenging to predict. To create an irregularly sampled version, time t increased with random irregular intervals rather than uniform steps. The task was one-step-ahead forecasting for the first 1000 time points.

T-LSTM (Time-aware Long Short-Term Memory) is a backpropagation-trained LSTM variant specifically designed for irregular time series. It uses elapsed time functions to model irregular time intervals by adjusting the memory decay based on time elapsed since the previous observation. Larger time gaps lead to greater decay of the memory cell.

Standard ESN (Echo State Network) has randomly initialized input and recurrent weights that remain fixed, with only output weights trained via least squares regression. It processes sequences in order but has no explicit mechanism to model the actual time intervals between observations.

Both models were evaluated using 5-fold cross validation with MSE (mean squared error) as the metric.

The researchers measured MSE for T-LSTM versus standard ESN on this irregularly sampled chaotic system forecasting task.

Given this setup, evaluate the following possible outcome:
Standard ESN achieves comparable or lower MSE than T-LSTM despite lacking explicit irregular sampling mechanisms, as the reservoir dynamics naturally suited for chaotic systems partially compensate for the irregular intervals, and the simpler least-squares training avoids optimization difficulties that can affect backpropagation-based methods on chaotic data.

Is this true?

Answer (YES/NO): NO